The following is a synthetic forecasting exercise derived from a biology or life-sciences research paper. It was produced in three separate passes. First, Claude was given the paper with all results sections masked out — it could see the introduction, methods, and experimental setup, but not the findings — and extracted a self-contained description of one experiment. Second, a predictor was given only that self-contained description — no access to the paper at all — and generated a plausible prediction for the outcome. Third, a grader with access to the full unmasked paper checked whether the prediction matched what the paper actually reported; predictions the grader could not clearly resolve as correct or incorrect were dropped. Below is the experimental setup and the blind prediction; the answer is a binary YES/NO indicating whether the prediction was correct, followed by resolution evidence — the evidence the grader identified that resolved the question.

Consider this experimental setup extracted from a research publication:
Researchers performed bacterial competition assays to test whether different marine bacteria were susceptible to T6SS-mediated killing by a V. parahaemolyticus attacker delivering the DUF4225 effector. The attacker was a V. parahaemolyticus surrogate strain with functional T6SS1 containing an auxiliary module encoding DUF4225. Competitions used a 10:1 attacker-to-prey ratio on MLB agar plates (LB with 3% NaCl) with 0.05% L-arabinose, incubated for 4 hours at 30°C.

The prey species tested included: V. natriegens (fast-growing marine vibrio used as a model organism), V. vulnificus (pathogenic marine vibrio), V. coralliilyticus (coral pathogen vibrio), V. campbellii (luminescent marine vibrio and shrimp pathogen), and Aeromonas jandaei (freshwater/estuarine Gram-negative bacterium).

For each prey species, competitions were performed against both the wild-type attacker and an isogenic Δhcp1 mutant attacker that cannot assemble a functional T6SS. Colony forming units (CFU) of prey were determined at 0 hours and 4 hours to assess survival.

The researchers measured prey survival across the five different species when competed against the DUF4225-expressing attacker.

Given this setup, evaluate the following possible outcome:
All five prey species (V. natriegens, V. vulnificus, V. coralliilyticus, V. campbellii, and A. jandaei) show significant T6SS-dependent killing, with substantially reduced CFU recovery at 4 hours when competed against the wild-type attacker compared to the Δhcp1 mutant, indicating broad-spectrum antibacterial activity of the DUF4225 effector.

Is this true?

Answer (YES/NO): NO